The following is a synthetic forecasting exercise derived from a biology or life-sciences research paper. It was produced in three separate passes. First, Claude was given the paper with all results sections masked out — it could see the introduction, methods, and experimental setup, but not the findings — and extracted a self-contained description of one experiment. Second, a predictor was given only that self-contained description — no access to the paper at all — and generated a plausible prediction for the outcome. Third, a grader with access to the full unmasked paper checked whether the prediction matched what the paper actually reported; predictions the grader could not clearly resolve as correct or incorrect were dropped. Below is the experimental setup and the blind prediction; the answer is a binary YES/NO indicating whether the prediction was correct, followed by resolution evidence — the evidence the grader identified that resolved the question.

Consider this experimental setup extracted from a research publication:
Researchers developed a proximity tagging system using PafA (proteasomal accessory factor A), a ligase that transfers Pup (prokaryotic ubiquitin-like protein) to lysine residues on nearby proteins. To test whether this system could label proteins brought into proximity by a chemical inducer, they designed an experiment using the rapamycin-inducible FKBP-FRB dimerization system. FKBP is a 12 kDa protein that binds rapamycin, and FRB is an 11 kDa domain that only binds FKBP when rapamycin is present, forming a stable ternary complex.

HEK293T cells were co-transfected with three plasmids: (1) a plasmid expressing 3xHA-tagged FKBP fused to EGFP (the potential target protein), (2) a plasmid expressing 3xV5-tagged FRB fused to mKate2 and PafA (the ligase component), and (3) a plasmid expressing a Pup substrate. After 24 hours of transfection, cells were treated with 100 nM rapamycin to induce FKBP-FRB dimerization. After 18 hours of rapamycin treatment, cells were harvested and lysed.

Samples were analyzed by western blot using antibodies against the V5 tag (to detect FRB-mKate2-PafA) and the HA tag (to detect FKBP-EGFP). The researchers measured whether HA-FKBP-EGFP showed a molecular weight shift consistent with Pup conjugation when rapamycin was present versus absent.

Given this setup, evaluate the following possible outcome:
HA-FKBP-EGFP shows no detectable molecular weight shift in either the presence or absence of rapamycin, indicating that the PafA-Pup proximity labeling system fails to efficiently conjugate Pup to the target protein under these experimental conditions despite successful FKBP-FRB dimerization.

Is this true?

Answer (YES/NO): NO